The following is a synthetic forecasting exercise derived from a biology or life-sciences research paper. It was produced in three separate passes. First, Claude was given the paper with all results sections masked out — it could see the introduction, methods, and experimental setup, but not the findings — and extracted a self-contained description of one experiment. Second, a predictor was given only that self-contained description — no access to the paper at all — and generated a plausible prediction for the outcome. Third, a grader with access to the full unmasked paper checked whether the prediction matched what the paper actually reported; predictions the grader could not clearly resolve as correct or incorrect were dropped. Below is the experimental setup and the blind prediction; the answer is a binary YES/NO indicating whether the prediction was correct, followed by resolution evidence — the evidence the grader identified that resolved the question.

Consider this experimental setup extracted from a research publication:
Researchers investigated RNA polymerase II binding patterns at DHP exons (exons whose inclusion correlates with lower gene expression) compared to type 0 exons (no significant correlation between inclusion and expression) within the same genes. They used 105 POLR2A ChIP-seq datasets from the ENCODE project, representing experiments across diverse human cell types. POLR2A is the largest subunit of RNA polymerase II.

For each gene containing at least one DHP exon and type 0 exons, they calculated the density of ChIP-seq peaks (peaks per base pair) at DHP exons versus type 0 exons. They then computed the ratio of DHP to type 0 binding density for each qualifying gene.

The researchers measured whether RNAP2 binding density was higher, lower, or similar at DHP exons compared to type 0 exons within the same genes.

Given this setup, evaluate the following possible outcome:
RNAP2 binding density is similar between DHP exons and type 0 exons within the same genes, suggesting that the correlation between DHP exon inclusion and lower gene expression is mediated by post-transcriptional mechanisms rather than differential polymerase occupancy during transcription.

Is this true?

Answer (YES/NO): NO